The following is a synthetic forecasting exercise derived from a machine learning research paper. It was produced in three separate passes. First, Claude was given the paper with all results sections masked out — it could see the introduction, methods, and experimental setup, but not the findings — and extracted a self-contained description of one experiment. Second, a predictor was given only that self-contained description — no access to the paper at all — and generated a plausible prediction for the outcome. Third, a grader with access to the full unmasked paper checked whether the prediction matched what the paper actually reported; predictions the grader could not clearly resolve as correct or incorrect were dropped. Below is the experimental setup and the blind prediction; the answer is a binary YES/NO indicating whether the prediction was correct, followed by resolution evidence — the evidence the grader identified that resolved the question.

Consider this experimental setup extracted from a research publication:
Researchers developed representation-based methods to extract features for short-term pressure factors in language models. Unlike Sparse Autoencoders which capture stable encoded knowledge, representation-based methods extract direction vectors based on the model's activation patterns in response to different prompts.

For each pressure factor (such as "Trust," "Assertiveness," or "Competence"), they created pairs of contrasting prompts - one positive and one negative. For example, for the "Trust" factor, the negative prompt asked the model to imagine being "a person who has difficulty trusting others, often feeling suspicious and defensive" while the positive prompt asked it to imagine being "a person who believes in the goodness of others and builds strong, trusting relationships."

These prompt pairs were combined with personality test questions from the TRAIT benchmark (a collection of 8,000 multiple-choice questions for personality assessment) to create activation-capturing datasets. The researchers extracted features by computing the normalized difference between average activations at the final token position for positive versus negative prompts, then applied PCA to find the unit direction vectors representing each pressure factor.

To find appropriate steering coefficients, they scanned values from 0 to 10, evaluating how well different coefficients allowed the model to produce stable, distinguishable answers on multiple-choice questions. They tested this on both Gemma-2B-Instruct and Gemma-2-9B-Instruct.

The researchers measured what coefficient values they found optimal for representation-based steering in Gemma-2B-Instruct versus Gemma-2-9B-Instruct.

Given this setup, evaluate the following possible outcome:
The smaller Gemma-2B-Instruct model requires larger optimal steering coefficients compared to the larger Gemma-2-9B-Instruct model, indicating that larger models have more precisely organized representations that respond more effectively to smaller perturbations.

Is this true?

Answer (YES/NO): NO